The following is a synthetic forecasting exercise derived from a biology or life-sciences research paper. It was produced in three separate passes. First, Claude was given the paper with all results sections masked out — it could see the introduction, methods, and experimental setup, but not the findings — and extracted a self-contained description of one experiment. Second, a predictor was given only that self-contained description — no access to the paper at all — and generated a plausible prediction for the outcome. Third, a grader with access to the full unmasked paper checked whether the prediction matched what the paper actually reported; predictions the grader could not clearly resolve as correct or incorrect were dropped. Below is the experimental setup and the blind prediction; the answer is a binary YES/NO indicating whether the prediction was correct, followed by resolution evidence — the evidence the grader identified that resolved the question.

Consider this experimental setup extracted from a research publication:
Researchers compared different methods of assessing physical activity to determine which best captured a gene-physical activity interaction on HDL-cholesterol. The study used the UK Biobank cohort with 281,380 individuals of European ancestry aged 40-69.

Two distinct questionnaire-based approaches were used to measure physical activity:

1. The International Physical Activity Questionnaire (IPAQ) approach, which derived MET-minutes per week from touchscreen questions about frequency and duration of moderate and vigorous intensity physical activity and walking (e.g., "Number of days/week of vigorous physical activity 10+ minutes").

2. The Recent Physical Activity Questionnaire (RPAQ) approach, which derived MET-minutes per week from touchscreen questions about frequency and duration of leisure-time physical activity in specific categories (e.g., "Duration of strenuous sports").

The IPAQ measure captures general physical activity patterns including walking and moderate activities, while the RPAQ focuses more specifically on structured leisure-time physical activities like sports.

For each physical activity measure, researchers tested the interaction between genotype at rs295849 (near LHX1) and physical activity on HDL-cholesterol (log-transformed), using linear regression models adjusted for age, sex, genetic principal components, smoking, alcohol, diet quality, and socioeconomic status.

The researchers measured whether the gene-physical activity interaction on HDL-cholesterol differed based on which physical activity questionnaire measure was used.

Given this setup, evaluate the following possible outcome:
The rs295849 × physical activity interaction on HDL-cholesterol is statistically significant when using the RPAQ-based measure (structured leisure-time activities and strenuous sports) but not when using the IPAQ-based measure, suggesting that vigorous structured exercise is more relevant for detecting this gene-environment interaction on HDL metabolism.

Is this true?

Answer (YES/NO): NO